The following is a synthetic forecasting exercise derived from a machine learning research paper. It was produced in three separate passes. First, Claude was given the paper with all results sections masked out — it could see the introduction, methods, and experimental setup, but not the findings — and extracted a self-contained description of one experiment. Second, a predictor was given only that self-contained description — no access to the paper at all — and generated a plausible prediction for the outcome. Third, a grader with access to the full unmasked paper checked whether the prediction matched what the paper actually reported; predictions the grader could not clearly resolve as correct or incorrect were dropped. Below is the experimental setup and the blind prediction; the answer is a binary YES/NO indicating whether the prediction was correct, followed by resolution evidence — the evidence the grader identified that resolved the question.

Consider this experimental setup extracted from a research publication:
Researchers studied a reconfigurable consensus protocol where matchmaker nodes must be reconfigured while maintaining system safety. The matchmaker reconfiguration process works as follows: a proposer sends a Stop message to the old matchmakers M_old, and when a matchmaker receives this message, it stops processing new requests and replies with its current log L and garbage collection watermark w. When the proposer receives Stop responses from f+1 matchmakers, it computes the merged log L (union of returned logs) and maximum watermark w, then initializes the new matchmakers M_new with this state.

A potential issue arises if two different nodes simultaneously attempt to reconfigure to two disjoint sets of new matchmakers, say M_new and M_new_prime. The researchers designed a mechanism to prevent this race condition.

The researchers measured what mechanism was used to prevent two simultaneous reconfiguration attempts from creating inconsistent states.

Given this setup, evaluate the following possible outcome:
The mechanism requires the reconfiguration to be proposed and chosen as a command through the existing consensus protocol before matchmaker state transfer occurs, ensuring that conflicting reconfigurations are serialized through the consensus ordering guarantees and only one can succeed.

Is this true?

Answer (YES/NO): NO